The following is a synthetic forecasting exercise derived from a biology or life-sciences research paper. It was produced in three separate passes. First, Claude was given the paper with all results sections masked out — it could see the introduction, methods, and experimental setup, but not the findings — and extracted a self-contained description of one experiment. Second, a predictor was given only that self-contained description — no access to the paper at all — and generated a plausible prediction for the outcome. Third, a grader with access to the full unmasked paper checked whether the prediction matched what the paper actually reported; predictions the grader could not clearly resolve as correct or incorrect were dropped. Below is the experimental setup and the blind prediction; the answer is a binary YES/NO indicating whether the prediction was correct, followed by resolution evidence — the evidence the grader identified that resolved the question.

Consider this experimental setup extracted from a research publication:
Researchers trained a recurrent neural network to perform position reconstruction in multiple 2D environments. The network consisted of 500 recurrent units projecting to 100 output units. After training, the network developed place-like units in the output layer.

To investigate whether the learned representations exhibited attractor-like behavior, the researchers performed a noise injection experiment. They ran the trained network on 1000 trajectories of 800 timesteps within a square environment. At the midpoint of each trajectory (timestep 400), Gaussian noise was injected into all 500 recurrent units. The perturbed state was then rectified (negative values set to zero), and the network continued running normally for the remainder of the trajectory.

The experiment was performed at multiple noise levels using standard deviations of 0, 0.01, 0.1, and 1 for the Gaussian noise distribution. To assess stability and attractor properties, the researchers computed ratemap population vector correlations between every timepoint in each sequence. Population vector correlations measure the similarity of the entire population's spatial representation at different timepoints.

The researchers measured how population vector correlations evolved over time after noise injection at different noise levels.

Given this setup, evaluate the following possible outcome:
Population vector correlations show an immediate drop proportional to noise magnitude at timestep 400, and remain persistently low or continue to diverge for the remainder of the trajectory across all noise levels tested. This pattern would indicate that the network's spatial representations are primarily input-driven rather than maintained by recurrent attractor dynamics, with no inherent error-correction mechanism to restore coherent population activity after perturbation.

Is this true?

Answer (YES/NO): NO